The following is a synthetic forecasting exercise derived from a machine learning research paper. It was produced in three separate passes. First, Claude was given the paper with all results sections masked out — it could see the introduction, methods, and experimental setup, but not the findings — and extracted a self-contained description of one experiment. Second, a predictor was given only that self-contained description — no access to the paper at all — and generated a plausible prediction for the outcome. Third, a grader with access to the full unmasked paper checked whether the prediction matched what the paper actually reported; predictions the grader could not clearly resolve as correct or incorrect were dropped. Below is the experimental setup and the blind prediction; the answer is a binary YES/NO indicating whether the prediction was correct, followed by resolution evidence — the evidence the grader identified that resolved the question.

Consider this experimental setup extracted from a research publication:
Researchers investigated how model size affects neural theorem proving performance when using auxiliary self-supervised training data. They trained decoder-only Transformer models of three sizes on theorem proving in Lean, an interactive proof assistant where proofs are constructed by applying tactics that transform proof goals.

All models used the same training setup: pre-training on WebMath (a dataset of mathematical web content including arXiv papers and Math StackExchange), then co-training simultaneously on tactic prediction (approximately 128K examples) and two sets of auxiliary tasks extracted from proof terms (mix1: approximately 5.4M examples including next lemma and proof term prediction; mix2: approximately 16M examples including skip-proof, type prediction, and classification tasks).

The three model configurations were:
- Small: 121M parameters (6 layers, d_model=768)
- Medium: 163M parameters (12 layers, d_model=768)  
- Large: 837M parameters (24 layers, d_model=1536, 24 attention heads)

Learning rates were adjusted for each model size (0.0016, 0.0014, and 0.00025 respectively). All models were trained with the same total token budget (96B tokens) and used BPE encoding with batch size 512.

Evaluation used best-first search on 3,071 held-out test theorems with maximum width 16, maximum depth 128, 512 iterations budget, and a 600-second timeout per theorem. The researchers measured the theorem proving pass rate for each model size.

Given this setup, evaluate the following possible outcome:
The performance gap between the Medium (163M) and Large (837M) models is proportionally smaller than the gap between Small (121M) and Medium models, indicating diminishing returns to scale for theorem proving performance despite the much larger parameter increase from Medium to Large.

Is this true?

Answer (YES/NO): NO